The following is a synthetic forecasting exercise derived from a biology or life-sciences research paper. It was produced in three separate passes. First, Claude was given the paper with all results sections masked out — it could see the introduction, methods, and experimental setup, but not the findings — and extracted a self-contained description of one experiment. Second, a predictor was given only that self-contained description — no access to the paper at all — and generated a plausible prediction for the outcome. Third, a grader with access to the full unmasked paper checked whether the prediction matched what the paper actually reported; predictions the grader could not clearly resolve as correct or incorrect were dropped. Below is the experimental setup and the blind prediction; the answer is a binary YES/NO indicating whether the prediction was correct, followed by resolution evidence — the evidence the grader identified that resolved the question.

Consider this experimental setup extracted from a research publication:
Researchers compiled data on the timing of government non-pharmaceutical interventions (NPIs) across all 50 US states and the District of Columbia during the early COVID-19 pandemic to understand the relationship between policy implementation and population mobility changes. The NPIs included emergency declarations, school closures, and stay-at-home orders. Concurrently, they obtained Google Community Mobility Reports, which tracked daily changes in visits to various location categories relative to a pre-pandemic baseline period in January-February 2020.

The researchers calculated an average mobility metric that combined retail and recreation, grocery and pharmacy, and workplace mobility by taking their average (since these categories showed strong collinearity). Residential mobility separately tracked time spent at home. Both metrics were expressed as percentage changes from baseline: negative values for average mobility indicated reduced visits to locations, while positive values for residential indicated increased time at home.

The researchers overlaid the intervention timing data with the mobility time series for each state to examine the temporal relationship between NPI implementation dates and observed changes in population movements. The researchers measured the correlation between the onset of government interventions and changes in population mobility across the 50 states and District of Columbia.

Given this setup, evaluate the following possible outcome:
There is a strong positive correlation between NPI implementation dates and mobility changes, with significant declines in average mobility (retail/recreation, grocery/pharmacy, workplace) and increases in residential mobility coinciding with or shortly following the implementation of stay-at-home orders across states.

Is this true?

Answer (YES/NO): YES